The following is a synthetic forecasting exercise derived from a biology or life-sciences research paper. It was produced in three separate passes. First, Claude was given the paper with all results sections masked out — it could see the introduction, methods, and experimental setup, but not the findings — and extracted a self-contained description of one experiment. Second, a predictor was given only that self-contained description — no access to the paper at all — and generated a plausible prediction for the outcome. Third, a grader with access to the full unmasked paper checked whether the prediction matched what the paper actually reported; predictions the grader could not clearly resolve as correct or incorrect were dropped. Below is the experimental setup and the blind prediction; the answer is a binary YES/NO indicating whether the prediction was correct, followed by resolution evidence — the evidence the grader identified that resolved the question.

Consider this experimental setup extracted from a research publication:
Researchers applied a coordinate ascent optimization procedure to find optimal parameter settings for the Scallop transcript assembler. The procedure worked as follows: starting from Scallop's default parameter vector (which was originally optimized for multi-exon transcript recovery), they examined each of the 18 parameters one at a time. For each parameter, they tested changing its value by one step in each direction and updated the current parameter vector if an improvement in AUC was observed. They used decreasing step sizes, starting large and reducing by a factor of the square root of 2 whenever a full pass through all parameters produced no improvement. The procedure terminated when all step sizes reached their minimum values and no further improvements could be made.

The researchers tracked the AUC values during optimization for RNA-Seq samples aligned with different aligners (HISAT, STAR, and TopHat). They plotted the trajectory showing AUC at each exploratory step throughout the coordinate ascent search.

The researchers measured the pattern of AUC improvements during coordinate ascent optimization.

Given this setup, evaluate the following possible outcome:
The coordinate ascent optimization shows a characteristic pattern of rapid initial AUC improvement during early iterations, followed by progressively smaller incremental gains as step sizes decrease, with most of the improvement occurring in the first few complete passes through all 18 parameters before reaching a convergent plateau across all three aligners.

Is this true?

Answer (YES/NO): YES